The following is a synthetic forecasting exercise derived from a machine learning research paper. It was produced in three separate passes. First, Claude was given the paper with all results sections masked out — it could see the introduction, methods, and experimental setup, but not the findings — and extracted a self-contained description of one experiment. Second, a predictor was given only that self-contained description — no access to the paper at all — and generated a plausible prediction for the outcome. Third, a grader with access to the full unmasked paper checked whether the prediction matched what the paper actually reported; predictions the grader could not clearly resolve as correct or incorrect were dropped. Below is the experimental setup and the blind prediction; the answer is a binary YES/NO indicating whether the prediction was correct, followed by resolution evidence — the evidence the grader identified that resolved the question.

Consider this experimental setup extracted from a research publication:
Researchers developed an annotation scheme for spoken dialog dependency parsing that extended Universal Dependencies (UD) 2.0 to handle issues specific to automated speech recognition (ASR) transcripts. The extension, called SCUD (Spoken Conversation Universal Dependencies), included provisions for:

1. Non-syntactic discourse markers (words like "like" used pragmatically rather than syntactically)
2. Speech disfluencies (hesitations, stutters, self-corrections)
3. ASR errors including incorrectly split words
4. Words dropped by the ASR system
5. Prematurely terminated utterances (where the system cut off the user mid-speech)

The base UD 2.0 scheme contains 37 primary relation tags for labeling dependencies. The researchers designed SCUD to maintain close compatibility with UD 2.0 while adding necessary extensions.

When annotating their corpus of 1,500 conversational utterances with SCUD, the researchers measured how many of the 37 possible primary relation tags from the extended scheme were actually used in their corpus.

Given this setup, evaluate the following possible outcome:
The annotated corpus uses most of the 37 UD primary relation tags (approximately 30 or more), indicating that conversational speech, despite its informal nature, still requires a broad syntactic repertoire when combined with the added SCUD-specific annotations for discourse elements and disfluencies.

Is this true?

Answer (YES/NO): YES